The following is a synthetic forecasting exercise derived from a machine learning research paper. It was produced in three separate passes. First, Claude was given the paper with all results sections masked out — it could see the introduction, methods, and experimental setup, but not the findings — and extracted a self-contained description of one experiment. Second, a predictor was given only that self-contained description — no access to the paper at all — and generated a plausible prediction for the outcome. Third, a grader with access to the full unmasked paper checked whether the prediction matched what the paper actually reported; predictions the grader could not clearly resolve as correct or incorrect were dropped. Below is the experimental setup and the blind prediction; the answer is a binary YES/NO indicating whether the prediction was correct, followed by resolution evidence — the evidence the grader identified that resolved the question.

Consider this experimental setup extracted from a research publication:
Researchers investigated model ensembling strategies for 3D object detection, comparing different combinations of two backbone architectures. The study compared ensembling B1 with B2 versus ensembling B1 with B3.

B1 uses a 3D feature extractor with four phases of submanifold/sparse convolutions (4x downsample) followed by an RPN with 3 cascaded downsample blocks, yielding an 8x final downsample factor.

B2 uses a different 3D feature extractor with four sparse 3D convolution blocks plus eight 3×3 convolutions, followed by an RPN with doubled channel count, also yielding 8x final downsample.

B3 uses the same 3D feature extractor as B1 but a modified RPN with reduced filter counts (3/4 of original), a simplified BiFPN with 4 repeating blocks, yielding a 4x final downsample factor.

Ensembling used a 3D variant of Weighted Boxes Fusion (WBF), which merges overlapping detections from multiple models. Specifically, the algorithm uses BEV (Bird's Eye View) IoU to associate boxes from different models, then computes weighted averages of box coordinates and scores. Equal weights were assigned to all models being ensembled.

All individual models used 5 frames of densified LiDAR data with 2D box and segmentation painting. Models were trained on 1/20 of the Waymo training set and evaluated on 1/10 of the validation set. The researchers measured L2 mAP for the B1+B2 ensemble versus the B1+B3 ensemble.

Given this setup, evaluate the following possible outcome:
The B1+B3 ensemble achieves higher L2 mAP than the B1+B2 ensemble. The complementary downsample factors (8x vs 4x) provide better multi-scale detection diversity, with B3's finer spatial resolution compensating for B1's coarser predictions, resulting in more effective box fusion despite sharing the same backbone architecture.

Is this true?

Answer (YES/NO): YES